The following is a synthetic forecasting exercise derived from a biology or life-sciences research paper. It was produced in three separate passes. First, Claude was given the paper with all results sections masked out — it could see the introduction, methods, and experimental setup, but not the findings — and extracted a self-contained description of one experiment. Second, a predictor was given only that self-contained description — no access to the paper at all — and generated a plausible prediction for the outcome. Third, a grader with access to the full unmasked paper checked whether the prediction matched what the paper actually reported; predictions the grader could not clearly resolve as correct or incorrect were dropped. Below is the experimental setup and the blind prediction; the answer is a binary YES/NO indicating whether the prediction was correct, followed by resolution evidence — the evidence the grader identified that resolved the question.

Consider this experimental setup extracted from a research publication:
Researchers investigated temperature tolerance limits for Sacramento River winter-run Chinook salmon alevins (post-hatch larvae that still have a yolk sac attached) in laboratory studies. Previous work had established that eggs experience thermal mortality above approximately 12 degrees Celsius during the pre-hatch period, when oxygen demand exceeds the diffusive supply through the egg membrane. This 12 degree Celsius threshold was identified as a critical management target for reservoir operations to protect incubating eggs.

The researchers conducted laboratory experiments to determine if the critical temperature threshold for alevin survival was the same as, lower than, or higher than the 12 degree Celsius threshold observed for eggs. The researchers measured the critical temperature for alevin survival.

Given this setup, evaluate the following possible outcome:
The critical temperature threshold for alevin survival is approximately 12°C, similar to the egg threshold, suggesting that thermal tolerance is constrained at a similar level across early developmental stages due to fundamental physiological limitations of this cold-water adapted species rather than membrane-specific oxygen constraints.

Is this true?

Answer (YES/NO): NO